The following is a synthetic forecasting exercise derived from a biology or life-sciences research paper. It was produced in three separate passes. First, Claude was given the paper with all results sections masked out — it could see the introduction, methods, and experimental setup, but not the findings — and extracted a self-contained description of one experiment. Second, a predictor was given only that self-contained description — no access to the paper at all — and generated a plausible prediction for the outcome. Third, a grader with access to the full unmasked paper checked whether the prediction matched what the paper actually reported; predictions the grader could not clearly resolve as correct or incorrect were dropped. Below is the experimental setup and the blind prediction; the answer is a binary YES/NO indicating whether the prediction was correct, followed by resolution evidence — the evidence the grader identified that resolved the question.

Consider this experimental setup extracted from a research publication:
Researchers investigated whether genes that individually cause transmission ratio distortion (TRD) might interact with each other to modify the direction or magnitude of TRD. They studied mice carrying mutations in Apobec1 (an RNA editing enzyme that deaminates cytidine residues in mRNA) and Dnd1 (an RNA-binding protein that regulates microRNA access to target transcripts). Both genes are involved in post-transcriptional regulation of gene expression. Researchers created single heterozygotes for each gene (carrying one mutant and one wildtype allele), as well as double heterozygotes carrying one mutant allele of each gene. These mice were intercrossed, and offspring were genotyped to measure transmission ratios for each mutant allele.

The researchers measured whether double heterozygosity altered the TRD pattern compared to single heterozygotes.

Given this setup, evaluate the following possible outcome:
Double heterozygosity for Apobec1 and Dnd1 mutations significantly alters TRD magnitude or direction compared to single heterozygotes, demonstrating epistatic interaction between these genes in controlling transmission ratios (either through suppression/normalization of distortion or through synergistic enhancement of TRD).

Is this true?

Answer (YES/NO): YES